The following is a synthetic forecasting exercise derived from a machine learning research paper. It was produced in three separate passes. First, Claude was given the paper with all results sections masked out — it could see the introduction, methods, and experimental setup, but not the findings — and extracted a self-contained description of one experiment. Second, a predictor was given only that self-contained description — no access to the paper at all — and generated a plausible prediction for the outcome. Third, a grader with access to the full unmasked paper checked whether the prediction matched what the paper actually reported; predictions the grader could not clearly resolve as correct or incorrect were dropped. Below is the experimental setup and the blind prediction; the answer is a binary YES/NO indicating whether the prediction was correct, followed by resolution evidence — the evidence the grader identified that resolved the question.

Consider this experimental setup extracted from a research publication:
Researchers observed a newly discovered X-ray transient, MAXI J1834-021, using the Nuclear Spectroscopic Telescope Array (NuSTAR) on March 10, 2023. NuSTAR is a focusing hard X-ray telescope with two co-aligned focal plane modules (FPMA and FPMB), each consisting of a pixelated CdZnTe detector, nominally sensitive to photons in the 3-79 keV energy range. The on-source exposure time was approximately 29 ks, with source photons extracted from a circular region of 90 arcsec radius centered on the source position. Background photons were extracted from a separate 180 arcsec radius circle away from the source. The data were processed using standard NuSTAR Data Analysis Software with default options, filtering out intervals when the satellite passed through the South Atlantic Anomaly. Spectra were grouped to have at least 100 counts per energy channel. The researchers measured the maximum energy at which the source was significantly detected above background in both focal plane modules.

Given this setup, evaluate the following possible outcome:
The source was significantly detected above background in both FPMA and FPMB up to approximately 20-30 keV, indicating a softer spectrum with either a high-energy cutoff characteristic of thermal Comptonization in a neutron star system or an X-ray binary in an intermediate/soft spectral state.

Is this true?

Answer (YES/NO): NO